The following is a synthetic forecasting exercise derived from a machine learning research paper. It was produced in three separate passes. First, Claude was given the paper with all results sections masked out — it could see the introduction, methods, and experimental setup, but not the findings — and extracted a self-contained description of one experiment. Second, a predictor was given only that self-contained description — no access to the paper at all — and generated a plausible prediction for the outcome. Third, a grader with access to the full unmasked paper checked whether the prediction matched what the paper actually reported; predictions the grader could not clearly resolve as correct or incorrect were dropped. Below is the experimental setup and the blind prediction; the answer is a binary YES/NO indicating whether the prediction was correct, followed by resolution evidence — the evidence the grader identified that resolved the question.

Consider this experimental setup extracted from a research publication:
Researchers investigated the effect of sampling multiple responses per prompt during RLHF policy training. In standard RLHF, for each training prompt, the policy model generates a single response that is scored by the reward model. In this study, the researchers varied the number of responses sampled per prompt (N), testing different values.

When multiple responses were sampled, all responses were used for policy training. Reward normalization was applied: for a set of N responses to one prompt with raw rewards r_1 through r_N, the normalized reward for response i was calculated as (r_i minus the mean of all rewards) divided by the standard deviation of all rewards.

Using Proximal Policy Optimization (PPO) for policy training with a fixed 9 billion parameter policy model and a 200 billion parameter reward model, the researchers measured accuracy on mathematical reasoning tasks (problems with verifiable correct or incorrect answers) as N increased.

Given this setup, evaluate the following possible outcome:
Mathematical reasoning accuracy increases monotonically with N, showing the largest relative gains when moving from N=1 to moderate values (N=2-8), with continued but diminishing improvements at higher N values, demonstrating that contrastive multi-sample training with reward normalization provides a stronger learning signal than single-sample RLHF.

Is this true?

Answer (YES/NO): NO